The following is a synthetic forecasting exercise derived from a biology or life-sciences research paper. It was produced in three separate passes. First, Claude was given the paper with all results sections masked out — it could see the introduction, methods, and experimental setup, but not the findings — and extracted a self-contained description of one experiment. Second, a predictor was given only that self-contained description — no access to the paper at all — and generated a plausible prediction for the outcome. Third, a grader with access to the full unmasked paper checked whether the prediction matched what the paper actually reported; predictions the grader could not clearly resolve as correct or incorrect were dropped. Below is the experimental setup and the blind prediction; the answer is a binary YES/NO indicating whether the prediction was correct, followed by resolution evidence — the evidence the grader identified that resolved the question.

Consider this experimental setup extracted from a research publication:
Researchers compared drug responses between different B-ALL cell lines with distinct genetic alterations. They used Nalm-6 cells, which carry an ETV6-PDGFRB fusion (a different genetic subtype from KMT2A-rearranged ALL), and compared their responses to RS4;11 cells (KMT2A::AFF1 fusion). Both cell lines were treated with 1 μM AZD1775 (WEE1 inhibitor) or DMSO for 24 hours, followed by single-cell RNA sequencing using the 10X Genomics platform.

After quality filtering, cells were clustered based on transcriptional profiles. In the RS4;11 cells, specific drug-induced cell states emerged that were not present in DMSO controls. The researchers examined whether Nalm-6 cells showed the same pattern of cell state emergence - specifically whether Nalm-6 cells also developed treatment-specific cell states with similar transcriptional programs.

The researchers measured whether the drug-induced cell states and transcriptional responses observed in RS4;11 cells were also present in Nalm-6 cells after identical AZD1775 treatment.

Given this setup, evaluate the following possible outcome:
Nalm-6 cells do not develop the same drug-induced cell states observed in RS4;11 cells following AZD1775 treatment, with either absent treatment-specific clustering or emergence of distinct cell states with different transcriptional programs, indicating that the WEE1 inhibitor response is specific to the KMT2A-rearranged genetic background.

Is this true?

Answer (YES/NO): YES